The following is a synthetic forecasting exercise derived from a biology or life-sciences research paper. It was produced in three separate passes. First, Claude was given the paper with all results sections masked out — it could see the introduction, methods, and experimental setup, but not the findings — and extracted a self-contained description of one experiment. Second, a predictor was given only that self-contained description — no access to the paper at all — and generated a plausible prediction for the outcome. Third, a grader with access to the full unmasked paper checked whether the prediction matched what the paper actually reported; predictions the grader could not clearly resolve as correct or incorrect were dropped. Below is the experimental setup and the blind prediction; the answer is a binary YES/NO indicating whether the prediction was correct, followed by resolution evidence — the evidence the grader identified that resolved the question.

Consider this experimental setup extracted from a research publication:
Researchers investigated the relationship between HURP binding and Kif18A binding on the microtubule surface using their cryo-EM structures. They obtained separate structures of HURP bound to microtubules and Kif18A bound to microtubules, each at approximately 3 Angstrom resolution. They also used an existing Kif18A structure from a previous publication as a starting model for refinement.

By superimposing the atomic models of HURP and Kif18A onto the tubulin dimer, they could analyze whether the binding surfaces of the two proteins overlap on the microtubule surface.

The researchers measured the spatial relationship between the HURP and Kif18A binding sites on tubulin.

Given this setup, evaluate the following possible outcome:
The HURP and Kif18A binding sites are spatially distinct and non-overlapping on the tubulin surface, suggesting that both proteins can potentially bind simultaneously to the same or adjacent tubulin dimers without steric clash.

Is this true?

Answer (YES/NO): NO